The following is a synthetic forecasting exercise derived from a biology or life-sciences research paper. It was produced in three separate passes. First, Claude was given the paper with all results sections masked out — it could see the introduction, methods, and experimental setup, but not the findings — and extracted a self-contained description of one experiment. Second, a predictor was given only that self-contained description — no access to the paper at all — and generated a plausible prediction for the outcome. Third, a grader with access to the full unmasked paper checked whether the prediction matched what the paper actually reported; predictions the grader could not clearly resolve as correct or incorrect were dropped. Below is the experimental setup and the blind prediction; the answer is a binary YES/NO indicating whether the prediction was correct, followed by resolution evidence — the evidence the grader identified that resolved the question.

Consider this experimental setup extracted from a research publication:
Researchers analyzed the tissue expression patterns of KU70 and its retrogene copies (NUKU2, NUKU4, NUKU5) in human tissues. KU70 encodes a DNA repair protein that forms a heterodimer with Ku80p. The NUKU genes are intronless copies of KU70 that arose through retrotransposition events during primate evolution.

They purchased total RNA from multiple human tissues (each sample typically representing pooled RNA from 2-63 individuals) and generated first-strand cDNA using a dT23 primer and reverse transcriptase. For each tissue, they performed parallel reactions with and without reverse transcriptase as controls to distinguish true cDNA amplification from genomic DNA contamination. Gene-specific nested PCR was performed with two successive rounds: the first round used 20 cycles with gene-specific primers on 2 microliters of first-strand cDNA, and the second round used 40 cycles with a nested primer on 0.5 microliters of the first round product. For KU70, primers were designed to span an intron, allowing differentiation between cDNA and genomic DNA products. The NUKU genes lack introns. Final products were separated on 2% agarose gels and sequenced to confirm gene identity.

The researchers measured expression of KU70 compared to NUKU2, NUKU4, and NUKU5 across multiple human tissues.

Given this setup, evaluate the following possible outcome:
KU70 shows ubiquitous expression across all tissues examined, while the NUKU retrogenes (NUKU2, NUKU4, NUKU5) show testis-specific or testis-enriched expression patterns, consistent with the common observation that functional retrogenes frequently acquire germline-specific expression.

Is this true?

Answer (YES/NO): NO